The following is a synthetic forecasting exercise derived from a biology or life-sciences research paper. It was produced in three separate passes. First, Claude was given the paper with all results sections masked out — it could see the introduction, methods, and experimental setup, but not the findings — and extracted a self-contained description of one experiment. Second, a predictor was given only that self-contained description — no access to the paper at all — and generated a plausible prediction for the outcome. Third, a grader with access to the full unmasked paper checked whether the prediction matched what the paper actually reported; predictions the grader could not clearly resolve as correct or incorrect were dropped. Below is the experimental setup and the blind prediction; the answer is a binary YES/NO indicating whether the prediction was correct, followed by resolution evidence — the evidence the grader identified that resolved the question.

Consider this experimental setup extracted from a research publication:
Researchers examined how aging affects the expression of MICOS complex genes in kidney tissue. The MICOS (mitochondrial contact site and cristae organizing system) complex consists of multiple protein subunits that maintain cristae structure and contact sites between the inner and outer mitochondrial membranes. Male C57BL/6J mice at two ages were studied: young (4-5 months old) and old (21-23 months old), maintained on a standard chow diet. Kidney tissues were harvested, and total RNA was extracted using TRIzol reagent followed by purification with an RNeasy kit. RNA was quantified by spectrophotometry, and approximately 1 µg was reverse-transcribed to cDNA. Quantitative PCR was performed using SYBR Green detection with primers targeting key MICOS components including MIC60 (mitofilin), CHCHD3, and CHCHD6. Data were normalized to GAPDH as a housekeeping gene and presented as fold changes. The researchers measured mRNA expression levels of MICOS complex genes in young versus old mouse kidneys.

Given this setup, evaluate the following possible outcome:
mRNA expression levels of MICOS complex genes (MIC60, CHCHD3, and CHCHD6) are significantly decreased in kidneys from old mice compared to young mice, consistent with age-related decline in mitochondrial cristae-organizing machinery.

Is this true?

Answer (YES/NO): YES